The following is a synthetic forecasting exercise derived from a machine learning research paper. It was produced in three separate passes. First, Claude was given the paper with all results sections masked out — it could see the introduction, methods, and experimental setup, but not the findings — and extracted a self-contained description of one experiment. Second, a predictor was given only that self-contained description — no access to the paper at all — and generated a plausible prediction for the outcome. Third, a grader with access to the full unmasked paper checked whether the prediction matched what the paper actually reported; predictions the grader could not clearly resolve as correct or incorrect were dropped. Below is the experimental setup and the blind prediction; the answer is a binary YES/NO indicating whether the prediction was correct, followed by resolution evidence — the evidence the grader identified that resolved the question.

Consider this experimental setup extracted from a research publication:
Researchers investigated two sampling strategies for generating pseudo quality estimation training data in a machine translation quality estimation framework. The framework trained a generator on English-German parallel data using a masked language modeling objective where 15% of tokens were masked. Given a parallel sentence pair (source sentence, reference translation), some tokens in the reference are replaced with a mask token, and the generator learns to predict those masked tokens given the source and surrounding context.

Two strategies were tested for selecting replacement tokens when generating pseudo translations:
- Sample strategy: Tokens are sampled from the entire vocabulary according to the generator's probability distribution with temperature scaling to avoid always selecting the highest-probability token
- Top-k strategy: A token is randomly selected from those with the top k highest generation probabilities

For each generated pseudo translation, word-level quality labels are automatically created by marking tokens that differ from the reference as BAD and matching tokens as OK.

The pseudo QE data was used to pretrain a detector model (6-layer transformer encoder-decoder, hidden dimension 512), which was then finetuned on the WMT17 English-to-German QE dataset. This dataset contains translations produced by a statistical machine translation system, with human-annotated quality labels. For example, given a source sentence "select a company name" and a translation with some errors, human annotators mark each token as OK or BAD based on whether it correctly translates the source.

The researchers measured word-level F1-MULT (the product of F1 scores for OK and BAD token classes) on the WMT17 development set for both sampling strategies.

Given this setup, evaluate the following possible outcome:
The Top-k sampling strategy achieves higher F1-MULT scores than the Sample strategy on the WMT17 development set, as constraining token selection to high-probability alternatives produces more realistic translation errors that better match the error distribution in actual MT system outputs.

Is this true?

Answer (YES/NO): NO